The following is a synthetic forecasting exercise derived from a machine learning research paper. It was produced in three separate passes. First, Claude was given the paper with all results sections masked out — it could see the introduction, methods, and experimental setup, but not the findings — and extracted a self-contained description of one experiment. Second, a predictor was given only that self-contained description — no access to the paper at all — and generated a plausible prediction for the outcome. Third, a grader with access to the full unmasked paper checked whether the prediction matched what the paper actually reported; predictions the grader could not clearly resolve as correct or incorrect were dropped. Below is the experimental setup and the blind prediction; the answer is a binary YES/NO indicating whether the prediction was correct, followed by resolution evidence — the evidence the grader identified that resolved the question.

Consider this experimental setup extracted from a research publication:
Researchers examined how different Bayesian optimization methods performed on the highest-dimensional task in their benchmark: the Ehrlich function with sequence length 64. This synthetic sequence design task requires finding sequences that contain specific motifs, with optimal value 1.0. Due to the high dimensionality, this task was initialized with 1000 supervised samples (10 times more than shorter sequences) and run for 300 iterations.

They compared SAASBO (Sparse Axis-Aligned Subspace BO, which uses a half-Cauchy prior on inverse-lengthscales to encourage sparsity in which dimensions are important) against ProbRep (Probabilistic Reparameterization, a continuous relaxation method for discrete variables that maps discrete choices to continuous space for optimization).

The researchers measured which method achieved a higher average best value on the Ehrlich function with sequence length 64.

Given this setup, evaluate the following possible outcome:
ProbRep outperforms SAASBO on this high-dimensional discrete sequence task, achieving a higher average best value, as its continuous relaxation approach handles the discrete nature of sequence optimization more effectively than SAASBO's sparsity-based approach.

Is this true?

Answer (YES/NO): NO